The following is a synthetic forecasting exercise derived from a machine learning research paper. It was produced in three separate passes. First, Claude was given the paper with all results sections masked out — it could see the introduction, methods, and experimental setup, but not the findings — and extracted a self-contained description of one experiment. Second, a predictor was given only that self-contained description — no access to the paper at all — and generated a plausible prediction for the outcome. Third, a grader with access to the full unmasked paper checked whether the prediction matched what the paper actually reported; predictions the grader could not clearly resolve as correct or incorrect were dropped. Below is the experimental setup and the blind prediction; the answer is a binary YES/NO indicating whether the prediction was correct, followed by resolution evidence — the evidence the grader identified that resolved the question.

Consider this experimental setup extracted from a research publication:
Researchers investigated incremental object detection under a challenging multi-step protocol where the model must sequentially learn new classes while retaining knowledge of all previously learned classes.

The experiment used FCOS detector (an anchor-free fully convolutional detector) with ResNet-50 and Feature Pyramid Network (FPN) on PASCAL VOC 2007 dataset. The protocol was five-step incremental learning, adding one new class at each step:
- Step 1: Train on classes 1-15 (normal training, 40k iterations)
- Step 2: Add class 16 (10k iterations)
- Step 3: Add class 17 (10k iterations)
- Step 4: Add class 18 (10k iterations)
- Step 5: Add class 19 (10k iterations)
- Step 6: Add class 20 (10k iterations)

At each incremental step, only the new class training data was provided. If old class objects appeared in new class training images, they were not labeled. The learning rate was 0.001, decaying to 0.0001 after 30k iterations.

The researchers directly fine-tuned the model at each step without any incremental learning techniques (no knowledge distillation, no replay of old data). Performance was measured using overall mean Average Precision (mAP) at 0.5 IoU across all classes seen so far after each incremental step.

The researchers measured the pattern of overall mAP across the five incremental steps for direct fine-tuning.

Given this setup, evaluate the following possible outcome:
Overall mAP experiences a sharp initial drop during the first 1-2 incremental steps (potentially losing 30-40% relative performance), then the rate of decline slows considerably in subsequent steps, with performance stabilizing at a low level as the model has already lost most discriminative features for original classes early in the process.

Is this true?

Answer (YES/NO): NO